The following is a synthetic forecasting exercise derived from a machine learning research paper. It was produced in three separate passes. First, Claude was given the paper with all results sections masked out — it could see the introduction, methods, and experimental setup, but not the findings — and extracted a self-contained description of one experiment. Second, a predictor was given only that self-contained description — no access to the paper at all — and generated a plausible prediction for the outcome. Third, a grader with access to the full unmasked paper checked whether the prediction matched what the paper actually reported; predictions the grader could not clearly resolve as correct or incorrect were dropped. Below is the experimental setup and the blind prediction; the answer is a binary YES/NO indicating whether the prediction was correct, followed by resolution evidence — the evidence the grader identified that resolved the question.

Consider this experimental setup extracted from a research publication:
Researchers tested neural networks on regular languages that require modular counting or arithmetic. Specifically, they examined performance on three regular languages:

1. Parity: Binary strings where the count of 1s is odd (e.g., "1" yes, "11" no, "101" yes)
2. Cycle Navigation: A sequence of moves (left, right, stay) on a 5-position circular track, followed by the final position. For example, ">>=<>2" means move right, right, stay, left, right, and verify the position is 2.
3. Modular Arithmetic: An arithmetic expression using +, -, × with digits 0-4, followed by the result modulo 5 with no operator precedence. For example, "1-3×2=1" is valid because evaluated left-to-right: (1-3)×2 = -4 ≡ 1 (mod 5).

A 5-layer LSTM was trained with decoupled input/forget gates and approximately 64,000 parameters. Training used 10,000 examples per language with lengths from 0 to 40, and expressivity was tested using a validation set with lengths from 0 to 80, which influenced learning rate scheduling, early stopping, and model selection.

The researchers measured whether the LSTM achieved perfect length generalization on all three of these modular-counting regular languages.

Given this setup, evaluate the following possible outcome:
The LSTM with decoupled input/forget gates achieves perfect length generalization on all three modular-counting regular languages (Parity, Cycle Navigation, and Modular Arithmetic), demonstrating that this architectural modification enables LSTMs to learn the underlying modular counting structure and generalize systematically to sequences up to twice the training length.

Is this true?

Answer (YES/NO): NO